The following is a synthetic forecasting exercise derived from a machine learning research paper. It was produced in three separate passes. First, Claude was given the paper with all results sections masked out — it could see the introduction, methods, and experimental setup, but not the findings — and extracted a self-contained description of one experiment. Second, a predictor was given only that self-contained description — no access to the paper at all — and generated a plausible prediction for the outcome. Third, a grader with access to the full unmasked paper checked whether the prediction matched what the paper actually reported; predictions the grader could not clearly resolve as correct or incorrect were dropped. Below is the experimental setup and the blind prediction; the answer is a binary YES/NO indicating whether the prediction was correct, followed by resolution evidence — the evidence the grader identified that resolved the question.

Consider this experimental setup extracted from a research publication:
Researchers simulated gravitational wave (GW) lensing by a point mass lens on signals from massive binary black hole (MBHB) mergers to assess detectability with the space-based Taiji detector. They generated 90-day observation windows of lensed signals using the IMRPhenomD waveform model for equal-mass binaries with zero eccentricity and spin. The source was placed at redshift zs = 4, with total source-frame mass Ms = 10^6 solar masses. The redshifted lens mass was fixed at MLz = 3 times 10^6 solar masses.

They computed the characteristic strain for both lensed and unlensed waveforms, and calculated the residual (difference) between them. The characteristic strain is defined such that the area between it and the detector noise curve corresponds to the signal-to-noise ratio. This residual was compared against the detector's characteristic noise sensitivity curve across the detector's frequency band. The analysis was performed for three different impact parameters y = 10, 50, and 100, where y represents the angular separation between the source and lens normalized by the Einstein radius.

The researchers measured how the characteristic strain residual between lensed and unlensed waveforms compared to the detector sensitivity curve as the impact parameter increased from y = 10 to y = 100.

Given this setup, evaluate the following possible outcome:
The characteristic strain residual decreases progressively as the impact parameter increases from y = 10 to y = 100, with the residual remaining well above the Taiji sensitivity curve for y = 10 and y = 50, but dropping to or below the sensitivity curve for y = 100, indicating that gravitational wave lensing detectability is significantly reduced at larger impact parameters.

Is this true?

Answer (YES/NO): NO